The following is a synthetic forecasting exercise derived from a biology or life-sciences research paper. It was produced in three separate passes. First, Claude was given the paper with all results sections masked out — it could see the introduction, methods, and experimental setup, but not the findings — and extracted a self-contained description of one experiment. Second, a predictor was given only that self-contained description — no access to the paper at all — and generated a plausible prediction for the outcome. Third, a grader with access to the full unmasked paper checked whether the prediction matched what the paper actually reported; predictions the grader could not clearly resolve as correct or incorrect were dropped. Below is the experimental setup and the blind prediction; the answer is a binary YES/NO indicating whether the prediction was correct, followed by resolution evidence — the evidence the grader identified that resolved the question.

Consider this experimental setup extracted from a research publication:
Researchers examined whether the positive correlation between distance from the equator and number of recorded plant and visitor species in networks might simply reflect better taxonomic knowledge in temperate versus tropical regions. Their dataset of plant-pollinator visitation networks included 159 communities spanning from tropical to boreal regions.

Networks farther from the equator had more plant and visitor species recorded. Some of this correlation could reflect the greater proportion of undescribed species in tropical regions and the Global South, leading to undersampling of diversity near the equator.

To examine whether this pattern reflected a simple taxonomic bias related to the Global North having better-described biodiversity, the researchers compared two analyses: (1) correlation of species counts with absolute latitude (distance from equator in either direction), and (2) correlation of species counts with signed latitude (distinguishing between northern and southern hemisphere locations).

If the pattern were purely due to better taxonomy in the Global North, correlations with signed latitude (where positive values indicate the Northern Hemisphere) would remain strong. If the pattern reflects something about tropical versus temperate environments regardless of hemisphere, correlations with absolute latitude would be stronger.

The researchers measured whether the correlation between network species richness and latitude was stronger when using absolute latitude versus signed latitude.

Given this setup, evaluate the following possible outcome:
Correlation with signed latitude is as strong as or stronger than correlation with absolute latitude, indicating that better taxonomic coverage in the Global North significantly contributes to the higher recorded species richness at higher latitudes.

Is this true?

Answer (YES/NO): NO